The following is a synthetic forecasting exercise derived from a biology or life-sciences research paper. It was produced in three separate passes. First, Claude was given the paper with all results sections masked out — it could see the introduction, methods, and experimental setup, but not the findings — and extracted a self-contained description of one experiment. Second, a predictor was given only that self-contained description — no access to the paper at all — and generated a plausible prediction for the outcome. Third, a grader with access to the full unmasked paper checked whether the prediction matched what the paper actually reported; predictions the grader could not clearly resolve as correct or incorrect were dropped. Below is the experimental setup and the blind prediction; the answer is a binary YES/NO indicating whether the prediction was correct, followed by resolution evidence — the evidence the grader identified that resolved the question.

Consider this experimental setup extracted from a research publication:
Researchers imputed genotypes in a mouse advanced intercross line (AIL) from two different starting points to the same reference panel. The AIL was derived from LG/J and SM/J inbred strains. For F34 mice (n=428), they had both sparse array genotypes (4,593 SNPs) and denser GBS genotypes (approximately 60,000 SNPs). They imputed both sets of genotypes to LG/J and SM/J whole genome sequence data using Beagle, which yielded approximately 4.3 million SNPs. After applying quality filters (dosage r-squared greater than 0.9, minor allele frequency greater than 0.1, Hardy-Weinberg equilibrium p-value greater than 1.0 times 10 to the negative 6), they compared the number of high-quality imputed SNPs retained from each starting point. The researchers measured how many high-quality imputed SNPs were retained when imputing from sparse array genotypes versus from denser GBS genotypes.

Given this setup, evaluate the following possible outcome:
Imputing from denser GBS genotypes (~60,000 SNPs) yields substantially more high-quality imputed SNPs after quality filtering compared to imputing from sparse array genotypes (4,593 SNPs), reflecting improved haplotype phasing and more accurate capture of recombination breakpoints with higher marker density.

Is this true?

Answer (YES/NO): NO